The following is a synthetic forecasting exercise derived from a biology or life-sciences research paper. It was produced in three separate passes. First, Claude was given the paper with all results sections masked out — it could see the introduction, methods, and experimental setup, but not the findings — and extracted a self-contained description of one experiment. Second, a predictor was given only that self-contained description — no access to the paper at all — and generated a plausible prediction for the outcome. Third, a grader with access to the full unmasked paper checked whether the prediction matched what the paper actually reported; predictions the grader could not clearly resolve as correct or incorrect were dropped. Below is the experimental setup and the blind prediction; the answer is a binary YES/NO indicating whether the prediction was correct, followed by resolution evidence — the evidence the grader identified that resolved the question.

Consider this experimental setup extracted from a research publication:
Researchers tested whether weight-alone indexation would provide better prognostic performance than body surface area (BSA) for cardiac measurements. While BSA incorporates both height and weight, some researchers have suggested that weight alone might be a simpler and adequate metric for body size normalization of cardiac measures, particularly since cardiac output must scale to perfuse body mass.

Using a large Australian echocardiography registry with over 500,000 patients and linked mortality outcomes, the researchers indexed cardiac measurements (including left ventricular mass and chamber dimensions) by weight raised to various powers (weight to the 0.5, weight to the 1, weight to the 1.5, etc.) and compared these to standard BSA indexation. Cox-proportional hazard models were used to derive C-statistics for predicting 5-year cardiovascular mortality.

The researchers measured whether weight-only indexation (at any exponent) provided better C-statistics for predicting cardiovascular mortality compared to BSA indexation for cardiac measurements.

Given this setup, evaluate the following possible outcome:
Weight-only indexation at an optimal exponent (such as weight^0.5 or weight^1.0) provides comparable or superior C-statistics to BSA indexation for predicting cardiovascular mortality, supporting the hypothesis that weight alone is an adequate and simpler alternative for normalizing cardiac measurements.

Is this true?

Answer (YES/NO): NO